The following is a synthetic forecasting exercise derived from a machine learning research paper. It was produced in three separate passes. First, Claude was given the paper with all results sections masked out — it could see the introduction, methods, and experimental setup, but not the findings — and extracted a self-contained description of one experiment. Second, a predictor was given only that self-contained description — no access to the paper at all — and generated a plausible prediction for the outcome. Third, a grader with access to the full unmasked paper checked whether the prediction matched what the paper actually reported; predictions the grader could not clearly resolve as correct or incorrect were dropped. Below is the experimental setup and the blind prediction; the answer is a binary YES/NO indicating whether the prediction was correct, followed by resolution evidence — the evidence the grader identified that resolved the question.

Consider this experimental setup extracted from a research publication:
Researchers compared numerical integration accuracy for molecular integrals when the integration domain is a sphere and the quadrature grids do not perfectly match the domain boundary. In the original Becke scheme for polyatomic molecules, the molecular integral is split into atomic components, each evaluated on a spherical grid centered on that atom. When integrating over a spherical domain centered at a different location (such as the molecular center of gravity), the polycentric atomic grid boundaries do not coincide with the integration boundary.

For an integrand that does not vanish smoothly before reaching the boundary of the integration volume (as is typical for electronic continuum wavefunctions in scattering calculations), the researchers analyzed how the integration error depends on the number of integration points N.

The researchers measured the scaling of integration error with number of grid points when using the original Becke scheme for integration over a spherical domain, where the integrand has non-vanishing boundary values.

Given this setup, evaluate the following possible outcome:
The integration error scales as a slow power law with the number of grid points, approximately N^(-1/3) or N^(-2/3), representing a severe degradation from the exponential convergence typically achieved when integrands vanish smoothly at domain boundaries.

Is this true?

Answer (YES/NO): NO